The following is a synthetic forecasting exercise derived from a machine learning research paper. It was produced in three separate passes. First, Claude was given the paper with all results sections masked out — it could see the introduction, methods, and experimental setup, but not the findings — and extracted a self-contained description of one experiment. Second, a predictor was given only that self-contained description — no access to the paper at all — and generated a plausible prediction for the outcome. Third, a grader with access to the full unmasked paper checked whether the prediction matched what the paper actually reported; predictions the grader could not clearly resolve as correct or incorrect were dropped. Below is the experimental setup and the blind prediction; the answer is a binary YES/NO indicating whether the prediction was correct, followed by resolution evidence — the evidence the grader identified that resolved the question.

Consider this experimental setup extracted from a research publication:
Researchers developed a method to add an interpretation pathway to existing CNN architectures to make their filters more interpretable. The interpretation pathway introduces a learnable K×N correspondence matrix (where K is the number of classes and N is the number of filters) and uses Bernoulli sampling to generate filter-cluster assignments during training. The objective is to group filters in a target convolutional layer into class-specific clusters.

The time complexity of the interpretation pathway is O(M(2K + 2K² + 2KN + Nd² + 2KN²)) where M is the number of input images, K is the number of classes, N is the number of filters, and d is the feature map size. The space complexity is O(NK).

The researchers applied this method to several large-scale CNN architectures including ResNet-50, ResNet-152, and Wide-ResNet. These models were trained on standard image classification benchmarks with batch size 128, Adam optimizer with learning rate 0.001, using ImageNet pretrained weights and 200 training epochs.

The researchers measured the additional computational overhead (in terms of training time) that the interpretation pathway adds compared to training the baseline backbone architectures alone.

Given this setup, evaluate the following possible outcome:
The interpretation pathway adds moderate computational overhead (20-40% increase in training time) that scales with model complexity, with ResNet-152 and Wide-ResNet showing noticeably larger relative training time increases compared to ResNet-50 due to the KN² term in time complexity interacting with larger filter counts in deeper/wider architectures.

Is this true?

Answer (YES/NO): NO